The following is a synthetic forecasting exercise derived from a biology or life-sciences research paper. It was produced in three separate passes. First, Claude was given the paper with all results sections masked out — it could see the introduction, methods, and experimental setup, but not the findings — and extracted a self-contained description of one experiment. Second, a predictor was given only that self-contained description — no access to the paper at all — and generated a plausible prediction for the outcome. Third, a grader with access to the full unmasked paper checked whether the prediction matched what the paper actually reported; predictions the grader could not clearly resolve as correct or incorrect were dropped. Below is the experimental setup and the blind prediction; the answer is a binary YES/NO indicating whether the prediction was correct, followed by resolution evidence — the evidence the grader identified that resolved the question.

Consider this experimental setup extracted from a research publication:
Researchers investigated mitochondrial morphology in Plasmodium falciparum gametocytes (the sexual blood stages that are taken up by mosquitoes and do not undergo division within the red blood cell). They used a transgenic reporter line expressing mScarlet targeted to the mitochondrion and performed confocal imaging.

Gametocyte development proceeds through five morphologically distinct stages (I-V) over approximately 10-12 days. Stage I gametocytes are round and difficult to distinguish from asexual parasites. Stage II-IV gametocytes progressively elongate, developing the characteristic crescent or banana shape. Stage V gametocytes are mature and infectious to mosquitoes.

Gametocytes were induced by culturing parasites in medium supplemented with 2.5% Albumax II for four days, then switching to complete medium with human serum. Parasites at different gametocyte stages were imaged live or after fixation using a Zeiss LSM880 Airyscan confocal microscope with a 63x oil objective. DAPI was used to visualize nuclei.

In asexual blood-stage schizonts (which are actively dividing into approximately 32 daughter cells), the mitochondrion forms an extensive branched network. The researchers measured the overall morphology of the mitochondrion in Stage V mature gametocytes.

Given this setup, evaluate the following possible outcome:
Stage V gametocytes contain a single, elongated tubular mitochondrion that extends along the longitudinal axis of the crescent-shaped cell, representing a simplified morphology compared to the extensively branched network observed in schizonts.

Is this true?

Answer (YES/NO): NO